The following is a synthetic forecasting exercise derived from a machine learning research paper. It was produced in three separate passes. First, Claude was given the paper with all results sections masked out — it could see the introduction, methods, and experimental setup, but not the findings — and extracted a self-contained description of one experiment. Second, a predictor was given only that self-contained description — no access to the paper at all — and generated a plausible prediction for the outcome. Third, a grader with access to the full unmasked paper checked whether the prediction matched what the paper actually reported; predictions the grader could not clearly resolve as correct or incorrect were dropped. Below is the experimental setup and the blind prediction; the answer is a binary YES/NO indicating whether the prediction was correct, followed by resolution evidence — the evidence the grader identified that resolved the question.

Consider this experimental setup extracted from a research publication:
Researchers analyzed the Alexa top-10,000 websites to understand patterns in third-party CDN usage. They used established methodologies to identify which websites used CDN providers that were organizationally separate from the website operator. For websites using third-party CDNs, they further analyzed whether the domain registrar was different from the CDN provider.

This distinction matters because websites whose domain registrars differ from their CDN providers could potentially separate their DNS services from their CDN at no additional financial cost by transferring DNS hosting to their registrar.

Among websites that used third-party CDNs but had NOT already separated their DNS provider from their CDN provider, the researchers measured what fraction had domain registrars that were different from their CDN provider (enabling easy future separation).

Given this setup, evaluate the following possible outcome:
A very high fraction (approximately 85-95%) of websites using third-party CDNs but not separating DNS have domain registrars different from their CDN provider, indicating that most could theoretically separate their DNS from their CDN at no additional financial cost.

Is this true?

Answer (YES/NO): NO